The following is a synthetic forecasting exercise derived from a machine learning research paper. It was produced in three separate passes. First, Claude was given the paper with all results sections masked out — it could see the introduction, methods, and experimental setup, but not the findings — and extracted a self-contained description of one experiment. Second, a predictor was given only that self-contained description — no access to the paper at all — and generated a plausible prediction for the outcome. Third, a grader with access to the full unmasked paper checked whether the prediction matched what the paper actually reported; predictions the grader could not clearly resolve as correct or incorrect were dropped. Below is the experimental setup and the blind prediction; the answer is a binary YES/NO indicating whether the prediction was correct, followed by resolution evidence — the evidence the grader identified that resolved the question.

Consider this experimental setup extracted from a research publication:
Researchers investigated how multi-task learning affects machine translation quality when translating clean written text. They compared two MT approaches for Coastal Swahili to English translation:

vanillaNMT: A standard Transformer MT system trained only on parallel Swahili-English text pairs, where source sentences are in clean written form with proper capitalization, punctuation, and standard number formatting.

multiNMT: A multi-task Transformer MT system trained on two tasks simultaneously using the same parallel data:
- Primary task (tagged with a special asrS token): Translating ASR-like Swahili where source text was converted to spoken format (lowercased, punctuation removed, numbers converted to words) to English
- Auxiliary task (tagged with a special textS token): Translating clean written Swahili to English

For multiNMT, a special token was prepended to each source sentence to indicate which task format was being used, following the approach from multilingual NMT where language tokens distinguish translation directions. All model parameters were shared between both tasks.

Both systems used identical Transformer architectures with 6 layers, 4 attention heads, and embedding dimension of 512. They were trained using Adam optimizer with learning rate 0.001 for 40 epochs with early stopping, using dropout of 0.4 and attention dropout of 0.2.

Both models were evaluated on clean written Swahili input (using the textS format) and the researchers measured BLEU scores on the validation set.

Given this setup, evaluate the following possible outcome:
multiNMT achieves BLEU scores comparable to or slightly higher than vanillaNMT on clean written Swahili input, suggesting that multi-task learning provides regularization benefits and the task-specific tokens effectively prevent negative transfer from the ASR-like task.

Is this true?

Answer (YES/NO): NO